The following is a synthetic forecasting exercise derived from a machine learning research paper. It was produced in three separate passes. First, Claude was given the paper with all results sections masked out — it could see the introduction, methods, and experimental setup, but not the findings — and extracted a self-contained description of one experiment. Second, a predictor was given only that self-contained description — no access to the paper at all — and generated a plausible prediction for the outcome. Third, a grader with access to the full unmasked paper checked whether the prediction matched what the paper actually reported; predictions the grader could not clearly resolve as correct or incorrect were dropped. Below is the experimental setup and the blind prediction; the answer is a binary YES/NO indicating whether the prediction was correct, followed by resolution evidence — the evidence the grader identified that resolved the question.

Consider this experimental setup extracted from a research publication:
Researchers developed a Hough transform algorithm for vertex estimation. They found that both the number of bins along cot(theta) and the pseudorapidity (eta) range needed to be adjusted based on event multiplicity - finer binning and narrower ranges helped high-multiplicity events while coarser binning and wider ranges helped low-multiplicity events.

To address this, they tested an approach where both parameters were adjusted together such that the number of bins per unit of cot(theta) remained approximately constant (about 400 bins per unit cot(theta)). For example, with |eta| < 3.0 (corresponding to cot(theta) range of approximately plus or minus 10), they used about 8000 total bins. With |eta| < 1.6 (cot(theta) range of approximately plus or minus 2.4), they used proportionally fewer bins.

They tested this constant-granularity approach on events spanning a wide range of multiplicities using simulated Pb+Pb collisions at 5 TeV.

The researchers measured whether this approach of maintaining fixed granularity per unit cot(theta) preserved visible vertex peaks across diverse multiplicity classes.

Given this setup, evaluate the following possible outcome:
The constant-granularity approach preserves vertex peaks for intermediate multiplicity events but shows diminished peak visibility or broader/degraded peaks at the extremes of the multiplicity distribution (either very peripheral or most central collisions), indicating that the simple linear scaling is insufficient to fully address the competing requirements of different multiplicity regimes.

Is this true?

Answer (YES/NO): NO